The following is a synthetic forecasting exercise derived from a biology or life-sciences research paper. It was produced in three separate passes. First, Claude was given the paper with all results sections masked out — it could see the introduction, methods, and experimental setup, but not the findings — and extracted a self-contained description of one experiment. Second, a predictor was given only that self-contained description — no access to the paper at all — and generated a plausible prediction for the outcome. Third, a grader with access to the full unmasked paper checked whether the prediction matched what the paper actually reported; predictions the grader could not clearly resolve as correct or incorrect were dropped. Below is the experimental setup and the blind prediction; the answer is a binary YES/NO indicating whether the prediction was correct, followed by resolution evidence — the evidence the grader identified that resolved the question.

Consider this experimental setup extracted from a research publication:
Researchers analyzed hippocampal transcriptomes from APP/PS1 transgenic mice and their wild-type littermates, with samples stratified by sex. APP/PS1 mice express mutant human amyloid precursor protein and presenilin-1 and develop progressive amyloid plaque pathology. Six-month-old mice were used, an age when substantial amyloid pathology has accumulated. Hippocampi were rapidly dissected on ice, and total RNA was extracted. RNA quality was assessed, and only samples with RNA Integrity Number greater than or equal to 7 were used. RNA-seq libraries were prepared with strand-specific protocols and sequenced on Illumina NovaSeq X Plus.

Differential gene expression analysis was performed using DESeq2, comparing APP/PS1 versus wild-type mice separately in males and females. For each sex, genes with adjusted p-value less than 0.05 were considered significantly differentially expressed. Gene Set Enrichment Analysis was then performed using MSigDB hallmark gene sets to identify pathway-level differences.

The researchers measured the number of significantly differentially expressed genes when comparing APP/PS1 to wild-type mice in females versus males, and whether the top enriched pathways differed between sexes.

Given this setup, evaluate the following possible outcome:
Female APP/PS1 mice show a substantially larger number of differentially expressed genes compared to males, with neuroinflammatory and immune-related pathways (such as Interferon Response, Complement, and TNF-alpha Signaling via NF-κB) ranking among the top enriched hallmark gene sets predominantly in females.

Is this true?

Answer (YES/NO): NO